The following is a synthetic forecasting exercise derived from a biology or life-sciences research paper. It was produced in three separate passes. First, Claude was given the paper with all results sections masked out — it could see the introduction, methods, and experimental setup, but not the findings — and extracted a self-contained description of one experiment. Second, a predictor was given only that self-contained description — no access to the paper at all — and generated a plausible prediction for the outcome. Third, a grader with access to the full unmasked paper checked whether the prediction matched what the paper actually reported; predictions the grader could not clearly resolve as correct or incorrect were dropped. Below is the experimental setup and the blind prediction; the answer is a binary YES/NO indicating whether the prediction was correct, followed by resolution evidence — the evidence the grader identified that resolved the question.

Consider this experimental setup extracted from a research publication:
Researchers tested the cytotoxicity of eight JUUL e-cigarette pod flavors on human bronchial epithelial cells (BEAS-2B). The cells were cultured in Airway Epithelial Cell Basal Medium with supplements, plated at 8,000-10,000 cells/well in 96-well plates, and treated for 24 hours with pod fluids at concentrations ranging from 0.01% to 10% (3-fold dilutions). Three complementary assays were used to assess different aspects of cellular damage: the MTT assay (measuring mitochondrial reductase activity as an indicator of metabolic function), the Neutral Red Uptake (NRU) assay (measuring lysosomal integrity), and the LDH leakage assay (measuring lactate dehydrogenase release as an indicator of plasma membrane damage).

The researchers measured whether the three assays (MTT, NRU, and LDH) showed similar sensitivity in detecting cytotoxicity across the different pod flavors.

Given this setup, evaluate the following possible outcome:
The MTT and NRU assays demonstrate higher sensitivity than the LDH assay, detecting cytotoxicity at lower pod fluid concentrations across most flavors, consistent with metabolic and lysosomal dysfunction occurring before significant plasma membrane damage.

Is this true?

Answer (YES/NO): YES